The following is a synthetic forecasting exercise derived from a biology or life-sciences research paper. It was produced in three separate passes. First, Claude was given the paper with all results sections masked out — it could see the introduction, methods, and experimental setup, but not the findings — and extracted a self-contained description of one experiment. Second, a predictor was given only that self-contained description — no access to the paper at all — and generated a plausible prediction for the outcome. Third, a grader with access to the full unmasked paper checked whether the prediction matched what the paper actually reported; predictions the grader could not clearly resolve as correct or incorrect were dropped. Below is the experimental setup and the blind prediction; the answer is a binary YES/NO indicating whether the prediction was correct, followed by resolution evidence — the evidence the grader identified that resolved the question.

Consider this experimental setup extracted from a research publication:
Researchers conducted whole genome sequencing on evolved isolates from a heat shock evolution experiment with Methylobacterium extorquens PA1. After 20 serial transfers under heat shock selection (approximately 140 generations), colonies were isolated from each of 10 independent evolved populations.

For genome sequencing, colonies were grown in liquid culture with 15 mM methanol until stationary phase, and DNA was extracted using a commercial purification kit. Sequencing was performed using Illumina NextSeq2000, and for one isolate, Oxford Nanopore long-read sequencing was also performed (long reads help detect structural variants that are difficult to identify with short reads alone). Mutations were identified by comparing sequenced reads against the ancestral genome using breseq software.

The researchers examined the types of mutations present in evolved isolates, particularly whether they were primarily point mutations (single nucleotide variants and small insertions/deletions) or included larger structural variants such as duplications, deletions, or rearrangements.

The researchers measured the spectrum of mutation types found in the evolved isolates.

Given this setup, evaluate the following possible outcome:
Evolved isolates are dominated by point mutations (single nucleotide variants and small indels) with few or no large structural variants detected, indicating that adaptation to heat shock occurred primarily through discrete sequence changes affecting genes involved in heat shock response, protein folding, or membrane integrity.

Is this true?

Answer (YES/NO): YES